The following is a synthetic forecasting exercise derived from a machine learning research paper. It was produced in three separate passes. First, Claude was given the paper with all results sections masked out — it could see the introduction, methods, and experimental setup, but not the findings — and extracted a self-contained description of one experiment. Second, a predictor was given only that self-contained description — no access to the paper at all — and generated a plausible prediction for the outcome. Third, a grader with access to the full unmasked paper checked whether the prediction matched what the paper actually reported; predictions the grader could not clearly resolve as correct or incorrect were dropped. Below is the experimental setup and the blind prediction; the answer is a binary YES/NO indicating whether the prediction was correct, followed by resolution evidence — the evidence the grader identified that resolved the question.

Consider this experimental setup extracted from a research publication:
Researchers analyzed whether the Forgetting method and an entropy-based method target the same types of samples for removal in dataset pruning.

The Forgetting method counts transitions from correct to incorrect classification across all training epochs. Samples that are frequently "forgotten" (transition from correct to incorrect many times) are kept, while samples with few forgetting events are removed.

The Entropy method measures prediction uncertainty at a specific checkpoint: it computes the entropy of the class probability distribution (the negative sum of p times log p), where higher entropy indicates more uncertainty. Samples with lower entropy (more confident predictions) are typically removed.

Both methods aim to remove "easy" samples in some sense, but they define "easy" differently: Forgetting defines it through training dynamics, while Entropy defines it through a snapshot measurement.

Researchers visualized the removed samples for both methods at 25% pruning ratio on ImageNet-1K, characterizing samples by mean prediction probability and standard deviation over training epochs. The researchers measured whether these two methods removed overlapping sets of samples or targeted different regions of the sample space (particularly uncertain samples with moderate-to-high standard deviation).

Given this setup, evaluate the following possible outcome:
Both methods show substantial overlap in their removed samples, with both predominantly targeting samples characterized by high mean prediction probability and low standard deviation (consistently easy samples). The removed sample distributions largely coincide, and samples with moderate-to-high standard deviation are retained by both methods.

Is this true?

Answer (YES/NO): NO